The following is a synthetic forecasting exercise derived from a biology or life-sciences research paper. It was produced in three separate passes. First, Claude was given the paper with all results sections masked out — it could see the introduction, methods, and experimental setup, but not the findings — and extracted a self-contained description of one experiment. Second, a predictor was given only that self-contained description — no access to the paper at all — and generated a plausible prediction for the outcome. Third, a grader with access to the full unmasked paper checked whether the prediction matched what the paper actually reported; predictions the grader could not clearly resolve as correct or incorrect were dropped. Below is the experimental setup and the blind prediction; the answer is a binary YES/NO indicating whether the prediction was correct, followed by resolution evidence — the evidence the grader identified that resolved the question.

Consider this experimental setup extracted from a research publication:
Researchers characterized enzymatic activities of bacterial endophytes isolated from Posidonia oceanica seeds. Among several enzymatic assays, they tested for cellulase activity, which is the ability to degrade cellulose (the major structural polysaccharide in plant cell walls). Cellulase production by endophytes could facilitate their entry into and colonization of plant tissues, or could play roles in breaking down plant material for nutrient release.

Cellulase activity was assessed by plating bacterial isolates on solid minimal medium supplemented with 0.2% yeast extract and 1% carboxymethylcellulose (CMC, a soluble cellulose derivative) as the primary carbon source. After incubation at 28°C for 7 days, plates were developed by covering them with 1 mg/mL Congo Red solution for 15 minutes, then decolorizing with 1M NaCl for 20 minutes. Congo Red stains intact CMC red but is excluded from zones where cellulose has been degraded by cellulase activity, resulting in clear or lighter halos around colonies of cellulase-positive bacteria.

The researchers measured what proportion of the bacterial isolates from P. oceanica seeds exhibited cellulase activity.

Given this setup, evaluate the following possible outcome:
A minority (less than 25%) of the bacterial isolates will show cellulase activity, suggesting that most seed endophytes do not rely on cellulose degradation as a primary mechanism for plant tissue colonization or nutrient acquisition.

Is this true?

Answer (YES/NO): NO